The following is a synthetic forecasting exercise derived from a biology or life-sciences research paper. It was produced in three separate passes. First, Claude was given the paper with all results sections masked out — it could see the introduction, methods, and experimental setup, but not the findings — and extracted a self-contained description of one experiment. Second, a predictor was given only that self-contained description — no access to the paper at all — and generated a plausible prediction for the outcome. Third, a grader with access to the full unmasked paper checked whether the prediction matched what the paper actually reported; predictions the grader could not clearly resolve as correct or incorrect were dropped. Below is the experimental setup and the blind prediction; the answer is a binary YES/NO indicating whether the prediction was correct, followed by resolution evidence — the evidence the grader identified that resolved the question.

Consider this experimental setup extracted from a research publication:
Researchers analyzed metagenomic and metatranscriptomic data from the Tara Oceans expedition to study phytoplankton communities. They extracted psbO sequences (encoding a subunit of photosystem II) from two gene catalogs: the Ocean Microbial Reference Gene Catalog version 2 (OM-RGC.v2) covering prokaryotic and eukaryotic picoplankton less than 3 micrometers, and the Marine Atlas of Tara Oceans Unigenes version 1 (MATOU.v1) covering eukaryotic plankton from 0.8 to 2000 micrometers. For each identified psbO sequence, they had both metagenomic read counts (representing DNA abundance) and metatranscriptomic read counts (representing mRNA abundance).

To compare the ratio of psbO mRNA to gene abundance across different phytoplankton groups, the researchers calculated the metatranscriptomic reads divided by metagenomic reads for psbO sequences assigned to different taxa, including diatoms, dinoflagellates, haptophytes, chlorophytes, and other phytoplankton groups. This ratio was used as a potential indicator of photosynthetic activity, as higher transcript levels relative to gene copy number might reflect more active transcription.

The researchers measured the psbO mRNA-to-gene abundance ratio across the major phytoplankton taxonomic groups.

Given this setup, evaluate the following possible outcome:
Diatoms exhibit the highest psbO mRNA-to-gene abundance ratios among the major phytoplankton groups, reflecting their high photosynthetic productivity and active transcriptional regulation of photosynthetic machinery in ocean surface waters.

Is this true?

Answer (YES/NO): NO